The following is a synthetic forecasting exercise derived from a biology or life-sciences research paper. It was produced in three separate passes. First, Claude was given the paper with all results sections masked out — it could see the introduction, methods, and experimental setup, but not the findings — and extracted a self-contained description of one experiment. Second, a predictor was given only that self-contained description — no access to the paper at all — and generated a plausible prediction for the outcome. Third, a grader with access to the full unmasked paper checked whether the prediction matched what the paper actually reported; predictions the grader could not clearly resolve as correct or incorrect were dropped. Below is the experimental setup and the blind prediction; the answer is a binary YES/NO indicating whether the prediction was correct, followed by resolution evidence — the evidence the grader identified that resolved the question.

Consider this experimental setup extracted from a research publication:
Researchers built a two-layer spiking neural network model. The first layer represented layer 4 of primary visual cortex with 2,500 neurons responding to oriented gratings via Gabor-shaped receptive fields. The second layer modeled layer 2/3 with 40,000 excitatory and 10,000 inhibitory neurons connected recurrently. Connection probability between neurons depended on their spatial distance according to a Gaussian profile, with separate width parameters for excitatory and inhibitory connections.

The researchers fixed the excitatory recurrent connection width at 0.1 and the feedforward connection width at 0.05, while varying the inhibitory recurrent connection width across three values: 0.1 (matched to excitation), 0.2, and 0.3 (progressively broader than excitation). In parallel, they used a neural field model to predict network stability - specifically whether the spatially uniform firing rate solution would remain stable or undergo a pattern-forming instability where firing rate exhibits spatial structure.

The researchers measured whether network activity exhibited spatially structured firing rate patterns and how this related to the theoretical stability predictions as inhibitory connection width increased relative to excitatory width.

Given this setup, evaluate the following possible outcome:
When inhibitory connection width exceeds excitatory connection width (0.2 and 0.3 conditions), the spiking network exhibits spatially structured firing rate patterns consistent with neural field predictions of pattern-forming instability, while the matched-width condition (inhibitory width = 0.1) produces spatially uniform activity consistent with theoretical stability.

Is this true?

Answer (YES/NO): NO